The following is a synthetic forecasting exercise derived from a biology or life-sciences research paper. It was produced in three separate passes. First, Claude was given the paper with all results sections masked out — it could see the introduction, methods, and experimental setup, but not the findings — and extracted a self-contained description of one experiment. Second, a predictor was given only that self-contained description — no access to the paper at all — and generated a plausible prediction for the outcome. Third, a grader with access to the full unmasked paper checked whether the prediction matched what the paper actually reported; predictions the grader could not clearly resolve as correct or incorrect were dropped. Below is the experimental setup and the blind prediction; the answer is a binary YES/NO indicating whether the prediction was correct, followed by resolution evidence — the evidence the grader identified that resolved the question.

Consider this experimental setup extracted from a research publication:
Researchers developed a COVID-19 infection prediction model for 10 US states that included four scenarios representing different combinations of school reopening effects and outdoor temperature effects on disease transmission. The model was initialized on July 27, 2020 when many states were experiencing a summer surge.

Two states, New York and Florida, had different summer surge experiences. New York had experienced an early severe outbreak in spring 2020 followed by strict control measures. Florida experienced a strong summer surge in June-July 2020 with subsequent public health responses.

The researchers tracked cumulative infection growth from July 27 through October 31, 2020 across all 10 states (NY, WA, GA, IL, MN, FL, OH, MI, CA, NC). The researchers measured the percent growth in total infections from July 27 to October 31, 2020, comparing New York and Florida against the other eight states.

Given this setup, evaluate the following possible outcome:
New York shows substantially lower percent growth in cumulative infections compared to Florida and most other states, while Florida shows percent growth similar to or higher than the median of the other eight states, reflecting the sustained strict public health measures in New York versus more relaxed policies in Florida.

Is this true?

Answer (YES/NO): NO